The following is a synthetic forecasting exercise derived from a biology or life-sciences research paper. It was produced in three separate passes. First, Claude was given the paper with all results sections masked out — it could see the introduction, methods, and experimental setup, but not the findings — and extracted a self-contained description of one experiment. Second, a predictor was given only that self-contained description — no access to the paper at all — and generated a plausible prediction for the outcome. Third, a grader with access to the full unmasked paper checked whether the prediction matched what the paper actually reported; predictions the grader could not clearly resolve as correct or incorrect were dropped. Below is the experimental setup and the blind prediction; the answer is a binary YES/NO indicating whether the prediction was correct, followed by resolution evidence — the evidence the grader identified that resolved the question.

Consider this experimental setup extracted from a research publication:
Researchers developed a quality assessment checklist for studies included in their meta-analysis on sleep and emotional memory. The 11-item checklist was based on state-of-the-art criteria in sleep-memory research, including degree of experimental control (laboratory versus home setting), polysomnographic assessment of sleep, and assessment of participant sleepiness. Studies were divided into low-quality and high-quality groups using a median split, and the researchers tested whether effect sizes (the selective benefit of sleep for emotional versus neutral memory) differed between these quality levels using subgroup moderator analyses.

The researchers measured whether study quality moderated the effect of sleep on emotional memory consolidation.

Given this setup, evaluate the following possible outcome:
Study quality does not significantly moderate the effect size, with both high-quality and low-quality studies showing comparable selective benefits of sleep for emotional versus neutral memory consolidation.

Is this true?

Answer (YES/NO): YES